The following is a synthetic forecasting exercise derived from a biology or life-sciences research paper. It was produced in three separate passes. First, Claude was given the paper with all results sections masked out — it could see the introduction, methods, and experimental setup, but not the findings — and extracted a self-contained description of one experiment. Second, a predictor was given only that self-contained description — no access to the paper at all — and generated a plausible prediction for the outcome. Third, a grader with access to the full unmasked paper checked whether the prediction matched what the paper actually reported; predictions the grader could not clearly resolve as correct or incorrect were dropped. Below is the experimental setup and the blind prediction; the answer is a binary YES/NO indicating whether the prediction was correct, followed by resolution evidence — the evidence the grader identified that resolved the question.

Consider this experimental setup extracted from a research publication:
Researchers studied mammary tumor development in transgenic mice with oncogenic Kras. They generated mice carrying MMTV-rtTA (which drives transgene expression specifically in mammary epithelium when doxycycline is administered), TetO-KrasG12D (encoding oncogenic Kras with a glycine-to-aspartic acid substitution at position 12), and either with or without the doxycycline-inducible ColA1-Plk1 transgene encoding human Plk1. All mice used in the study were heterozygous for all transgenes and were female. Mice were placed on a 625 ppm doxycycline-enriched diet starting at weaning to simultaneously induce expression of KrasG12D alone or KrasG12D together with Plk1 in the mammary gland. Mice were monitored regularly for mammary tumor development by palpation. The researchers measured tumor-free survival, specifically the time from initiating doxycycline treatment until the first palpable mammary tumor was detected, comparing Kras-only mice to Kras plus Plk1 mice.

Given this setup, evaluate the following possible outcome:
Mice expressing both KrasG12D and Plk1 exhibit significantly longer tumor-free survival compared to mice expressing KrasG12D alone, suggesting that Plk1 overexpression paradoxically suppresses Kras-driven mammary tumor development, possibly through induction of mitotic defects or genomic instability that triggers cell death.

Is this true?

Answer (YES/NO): YES